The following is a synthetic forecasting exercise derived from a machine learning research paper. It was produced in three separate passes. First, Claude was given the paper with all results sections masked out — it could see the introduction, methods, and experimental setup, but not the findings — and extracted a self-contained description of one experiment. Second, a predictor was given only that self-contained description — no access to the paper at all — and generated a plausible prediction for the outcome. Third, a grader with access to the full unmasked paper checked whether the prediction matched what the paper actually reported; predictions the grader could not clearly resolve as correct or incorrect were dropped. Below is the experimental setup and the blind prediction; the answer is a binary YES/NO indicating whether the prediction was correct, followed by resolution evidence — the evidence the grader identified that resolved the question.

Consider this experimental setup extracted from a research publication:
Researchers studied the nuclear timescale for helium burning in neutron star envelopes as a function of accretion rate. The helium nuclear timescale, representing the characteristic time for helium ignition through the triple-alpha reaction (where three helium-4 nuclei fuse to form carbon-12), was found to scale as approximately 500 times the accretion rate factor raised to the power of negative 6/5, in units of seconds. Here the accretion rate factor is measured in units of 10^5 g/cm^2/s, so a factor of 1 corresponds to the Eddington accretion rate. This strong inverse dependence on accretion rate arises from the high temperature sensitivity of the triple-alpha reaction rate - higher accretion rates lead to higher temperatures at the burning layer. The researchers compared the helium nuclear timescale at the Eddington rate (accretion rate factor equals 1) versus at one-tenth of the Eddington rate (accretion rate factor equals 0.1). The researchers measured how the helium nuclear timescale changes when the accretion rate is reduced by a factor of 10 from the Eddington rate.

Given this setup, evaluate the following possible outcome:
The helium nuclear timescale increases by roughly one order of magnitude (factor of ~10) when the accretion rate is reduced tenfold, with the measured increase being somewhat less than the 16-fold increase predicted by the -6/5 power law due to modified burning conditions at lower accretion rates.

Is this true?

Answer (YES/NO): NO